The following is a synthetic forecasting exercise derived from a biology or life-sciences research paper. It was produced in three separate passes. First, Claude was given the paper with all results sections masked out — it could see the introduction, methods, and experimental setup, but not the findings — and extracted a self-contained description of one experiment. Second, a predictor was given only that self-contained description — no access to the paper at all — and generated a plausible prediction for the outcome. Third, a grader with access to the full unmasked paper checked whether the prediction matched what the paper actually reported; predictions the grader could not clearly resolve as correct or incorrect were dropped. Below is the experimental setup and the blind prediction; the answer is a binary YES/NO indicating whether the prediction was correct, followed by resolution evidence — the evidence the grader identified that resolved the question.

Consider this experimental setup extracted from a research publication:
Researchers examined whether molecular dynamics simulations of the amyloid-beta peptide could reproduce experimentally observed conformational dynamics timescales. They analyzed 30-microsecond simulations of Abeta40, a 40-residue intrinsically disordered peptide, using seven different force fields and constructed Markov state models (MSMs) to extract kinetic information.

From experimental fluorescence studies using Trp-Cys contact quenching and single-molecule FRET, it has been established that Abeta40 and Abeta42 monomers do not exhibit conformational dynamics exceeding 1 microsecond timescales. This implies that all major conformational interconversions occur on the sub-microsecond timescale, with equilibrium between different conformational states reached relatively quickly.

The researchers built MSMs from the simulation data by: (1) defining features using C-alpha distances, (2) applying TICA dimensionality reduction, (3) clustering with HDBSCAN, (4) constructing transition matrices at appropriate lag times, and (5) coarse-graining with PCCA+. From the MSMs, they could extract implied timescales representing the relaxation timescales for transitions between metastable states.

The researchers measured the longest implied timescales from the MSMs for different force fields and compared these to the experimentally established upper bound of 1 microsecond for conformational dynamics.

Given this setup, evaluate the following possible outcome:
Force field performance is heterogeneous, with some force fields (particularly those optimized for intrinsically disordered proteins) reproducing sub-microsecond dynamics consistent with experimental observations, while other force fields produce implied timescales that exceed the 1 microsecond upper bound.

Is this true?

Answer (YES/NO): NO